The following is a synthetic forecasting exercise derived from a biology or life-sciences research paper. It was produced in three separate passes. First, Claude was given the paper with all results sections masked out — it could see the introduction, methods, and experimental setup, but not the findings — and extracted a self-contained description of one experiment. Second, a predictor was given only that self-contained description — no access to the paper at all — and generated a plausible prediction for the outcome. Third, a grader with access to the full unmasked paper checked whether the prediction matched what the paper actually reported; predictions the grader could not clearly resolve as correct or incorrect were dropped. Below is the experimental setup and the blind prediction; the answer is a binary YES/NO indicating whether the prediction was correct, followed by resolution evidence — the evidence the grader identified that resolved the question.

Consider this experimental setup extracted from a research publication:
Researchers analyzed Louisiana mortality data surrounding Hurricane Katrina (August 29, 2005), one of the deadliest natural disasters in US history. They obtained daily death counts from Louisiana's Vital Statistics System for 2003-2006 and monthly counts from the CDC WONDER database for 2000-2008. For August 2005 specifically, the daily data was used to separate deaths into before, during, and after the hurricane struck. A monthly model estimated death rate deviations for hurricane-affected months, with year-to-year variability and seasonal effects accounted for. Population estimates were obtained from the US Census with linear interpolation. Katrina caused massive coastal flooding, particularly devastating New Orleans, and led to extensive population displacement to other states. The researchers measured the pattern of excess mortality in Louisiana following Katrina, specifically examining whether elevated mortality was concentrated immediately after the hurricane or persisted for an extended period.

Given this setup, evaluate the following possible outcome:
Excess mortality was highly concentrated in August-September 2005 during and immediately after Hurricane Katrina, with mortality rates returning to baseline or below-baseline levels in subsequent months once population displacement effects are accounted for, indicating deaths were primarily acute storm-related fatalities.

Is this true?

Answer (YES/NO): NO